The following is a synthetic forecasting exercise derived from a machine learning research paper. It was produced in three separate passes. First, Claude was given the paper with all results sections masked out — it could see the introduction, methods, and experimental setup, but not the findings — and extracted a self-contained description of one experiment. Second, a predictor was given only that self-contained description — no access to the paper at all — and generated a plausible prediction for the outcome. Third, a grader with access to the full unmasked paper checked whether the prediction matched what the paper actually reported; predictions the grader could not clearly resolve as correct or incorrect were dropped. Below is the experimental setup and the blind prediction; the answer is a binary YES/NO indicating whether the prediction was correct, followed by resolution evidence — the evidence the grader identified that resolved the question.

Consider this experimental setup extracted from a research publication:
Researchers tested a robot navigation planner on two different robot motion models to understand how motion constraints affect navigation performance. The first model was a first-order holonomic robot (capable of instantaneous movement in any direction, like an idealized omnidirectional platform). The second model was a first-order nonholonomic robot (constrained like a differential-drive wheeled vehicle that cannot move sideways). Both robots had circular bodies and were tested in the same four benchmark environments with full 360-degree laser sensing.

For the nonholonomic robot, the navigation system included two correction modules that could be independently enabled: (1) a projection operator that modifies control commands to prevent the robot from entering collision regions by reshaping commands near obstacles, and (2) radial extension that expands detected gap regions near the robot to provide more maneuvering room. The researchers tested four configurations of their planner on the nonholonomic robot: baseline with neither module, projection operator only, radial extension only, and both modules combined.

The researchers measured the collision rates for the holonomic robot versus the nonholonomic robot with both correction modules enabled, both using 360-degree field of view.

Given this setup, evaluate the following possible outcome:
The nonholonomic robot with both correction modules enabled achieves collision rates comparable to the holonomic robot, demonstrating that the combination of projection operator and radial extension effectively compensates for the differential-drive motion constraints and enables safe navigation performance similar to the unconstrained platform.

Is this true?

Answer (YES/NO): NO